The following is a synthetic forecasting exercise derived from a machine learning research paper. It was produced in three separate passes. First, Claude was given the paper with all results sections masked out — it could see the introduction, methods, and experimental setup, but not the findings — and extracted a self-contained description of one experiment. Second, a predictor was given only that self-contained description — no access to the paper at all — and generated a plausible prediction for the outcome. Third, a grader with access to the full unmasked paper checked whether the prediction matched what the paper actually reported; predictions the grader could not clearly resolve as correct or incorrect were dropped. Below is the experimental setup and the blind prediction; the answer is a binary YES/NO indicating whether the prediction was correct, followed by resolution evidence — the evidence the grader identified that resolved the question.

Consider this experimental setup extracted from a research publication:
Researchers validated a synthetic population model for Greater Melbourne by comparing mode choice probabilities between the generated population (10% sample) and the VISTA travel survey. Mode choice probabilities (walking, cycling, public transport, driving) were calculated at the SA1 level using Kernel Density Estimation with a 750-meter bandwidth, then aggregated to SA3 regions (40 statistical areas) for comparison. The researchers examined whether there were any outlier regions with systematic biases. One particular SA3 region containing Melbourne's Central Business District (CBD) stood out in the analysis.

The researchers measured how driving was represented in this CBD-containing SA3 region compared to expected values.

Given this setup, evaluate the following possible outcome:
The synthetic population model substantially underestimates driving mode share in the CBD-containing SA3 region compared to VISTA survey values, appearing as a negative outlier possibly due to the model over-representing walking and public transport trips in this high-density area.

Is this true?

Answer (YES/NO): NO